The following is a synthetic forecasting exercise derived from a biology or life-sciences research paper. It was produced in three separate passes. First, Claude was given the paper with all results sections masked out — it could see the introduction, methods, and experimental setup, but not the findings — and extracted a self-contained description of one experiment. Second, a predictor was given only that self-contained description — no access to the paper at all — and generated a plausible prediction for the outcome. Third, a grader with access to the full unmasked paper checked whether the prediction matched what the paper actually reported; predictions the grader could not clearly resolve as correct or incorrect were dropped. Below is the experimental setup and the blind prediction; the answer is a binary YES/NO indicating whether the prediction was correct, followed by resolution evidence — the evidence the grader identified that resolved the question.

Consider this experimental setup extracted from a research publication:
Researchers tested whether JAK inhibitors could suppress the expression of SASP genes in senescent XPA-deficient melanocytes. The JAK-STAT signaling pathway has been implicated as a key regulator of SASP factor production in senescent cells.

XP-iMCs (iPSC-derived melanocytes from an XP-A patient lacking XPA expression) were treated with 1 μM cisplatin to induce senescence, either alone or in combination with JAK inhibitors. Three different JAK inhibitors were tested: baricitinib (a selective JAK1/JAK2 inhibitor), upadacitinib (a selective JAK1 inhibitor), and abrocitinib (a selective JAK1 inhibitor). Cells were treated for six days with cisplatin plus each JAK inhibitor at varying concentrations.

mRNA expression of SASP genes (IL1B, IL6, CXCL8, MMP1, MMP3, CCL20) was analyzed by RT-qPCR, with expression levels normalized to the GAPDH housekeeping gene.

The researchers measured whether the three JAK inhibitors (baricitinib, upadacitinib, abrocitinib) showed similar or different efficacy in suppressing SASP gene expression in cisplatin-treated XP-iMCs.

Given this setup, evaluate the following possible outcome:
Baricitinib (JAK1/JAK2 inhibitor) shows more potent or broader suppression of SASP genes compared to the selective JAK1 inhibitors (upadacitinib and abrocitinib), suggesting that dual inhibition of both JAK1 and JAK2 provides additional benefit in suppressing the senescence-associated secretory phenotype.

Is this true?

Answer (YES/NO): NO